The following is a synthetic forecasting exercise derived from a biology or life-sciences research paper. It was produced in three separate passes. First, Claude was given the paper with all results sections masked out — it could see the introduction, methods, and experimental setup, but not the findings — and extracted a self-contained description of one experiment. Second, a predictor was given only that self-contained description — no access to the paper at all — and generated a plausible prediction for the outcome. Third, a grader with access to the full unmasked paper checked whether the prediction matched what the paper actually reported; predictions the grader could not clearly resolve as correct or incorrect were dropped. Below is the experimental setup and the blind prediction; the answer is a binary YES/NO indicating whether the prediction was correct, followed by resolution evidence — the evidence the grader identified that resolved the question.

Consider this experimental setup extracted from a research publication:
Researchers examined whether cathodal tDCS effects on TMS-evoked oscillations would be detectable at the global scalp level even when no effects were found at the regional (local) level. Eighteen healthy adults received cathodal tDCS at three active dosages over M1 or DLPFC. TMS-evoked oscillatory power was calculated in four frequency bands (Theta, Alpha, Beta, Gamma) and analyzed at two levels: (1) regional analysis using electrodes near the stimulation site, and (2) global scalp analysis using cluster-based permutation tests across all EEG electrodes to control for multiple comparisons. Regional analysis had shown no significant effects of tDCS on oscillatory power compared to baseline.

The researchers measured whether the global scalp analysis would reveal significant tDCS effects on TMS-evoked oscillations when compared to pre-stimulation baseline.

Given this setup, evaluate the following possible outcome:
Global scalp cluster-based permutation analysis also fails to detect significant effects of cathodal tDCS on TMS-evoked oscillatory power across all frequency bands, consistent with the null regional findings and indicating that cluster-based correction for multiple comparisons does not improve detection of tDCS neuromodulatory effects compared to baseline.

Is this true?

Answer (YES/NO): NO